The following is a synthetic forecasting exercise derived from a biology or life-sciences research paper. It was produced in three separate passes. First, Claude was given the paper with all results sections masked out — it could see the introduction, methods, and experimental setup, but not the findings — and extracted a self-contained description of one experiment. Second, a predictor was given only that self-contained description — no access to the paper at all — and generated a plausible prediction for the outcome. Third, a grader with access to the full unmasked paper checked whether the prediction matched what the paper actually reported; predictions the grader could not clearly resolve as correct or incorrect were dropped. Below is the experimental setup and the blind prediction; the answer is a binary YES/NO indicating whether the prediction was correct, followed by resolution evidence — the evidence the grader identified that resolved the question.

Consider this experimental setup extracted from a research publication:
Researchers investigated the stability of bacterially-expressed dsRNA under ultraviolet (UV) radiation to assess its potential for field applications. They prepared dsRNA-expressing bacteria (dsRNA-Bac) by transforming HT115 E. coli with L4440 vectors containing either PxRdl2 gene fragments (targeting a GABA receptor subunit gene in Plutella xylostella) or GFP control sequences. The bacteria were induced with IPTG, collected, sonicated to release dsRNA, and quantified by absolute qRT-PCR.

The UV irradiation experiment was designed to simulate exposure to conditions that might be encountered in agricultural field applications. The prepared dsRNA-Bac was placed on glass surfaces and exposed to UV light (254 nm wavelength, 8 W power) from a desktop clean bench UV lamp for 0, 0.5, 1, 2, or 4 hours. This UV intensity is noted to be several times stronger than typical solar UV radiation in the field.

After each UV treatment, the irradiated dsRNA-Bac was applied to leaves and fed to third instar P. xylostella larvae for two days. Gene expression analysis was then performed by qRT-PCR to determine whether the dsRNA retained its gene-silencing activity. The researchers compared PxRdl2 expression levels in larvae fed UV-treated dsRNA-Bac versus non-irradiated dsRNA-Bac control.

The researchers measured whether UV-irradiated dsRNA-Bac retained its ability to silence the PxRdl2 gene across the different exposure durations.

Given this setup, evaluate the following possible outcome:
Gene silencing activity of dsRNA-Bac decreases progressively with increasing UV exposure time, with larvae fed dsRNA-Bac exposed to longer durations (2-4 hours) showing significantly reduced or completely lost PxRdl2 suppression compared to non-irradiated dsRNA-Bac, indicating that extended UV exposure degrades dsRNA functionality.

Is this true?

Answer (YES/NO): NO